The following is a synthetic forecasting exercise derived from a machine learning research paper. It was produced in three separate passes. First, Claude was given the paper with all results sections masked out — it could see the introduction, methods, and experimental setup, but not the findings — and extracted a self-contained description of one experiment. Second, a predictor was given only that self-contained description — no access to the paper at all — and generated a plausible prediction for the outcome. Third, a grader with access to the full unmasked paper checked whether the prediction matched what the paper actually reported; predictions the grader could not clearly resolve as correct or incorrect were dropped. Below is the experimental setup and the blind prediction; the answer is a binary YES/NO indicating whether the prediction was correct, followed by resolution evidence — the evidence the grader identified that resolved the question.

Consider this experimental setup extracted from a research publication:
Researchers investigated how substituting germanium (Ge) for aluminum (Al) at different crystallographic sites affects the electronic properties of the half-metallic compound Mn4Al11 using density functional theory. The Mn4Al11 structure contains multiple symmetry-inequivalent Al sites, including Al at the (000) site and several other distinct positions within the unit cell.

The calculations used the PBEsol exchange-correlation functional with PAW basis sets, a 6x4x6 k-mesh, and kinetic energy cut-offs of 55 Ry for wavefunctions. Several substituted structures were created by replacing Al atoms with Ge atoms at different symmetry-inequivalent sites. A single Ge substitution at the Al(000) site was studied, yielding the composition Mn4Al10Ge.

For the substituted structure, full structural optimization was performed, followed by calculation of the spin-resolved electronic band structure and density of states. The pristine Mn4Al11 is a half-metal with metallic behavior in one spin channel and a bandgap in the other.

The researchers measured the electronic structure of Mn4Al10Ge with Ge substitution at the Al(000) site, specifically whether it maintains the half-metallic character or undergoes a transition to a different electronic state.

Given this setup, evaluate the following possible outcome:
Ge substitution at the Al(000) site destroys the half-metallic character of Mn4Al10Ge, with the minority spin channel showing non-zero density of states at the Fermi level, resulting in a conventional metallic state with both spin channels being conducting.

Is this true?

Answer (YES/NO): NO